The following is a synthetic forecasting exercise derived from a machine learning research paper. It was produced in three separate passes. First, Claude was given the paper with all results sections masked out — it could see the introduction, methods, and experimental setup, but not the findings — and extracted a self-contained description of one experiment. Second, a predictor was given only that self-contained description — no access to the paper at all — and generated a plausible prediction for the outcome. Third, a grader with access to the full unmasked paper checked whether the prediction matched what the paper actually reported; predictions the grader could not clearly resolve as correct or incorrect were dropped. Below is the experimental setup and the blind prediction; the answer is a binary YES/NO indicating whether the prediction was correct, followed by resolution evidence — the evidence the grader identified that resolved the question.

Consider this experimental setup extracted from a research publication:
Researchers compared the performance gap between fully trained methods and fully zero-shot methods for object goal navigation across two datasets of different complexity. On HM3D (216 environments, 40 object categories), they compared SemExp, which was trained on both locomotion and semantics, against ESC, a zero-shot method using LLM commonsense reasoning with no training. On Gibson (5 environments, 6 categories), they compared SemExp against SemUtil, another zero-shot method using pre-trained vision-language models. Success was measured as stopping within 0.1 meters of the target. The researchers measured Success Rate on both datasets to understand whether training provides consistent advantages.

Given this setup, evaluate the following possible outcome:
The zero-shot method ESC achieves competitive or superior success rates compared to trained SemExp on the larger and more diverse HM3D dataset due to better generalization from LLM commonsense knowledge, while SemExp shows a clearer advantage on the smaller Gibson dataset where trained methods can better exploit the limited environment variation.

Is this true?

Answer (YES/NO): NO